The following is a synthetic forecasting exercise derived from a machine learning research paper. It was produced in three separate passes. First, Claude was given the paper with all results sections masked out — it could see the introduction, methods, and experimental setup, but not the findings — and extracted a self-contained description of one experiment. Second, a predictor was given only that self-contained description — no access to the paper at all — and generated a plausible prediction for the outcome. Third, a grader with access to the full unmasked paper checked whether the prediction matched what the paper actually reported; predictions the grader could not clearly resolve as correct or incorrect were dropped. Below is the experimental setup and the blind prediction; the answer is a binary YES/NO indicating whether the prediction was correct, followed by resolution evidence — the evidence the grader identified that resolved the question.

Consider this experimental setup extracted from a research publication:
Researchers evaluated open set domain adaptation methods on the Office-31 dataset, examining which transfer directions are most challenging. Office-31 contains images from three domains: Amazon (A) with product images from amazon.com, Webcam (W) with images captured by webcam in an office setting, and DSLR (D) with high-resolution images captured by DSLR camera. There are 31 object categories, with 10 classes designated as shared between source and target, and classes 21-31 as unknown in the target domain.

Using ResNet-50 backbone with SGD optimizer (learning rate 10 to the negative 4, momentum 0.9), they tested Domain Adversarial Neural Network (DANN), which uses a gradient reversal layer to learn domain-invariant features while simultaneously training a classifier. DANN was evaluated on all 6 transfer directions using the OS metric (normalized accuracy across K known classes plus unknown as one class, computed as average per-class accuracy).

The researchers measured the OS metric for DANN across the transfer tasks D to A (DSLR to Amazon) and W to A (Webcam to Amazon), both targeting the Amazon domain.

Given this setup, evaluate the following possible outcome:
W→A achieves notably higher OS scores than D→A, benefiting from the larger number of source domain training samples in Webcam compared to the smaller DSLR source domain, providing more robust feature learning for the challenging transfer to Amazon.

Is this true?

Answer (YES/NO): NO